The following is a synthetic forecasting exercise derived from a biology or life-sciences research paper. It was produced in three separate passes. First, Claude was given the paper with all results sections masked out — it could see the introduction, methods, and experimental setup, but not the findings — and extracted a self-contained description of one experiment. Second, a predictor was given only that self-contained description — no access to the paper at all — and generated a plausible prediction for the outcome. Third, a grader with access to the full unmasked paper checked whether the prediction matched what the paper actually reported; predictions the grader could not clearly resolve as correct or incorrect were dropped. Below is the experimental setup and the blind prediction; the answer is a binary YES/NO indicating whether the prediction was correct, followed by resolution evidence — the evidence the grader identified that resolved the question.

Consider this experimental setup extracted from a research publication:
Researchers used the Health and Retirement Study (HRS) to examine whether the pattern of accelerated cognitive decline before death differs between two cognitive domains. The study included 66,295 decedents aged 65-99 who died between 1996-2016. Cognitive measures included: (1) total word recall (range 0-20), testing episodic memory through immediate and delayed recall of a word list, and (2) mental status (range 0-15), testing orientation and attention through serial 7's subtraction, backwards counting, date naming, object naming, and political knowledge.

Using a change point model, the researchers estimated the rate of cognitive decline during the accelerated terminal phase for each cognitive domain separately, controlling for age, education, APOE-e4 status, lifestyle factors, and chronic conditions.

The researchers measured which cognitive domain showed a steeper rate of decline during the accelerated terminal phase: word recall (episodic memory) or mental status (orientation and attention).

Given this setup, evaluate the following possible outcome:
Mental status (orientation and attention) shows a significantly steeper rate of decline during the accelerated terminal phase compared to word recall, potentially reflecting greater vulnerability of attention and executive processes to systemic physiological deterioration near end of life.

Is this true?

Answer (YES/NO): NO